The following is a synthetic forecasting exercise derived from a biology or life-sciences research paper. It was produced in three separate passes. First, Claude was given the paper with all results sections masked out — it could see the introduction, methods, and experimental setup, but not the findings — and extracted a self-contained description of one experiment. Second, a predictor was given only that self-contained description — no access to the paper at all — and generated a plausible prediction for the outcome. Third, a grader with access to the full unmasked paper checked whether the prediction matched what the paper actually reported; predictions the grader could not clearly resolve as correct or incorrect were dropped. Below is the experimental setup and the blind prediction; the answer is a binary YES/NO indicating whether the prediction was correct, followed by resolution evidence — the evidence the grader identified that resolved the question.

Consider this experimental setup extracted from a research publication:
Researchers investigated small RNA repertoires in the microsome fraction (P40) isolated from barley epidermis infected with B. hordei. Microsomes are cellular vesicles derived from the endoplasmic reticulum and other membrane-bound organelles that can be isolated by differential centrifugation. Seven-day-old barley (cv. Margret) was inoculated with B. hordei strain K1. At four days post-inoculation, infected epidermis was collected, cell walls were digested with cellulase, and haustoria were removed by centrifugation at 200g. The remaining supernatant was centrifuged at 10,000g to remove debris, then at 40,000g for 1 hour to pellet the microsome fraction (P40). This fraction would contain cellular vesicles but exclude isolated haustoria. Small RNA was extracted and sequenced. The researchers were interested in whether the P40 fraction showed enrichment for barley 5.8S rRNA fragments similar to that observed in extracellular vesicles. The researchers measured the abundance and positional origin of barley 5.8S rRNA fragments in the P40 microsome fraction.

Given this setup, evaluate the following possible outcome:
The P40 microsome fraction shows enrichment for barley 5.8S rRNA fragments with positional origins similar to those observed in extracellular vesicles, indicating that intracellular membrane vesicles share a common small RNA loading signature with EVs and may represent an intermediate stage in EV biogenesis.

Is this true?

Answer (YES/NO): NO